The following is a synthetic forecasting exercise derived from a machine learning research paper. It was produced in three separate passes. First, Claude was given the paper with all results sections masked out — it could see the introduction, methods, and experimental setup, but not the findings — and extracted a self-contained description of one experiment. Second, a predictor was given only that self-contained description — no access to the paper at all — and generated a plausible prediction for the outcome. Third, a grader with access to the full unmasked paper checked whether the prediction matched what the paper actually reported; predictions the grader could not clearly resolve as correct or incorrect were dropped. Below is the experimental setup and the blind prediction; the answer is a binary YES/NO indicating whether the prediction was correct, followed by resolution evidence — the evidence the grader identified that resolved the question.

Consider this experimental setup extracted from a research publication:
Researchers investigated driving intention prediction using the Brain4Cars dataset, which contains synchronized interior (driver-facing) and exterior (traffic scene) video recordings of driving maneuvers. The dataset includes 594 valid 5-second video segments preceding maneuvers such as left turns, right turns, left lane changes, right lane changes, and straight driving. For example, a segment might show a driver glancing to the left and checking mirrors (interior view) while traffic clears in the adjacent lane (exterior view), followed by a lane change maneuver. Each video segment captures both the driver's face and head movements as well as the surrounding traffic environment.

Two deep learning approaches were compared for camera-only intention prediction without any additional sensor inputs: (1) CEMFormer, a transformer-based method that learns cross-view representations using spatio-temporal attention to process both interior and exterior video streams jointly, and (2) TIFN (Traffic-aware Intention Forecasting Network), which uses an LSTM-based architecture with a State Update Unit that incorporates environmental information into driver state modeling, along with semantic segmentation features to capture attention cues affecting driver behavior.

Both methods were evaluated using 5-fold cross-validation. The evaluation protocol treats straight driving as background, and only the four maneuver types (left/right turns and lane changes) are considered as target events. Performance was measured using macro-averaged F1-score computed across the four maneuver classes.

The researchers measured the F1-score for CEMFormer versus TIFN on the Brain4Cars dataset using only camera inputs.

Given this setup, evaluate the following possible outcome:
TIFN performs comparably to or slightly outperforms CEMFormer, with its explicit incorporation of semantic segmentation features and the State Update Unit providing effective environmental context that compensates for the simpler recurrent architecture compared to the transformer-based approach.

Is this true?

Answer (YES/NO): YES